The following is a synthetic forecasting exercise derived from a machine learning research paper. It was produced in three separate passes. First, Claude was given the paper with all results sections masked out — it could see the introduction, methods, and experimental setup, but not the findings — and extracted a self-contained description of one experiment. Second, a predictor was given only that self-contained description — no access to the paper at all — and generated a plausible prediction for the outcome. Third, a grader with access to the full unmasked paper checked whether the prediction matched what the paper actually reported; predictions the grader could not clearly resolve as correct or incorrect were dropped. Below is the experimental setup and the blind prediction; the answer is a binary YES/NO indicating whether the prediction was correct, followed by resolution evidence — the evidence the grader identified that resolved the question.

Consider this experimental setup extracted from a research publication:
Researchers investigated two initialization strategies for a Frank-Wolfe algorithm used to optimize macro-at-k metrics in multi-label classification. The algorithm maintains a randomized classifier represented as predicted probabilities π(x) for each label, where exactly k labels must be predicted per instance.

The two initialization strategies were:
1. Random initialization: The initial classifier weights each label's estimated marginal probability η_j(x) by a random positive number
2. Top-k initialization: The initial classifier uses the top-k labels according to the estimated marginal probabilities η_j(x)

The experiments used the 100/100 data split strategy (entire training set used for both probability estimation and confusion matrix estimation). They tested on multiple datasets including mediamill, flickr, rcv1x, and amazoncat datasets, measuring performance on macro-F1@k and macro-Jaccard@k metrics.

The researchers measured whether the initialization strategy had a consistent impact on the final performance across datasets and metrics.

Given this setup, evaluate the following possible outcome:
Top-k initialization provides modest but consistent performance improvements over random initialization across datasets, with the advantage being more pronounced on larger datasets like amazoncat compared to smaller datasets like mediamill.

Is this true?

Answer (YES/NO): NO